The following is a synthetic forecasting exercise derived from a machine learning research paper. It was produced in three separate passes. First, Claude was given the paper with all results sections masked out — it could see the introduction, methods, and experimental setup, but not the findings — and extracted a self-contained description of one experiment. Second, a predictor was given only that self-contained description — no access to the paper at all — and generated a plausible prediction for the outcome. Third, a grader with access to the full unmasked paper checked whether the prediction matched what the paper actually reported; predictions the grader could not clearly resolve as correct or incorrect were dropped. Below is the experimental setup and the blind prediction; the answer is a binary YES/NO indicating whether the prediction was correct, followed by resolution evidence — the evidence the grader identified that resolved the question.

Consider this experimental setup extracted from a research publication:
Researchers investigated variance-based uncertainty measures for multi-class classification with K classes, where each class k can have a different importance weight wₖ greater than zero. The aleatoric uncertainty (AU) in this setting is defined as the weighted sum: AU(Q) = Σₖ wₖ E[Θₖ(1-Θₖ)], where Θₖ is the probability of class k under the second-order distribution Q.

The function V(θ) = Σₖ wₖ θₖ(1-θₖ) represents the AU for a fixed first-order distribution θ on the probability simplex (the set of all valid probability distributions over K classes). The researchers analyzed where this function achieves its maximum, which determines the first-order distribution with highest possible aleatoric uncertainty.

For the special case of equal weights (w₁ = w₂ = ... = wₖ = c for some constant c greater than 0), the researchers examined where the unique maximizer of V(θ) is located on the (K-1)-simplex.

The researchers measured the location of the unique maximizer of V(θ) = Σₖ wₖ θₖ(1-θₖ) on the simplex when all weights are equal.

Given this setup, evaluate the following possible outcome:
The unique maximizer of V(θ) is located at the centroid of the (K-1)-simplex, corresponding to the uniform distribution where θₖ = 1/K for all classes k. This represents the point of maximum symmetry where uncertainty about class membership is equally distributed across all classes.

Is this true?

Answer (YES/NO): YES